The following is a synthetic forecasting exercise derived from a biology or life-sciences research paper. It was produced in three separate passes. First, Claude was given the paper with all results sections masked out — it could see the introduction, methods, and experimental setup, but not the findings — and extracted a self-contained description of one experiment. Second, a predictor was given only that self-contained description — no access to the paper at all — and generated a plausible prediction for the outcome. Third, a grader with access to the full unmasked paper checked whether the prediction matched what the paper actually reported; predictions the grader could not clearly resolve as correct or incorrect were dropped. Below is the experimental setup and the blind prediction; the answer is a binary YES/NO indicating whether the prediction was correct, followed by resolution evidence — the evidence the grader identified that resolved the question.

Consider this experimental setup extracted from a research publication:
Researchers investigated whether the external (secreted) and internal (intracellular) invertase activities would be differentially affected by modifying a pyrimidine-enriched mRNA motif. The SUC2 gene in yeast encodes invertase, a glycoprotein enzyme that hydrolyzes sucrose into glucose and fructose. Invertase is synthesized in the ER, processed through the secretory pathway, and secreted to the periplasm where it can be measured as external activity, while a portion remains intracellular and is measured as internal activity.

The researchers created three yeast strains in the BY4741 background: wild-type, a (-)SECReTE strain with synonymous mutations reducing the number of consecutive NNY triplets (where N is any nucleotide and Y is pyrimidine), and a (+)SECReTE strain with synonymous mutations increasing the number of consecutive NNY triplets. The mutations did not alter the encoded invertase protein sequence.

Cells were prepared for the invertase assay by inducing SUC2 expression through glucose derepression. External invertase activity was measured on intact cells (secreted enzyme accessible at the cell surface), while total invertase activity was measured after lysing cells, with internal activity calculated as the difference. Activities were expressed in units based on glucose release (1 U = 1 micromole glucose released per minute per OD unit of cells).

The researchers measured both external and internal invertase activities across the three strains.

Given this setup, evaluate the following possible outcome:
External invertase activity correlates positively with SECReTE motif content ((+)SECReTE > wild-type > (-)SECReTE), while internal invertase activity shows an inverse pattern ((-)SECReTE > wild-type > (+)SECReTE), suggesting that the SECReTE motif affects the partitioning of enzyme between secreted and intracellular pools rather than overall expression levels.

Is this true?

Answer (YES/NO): NO